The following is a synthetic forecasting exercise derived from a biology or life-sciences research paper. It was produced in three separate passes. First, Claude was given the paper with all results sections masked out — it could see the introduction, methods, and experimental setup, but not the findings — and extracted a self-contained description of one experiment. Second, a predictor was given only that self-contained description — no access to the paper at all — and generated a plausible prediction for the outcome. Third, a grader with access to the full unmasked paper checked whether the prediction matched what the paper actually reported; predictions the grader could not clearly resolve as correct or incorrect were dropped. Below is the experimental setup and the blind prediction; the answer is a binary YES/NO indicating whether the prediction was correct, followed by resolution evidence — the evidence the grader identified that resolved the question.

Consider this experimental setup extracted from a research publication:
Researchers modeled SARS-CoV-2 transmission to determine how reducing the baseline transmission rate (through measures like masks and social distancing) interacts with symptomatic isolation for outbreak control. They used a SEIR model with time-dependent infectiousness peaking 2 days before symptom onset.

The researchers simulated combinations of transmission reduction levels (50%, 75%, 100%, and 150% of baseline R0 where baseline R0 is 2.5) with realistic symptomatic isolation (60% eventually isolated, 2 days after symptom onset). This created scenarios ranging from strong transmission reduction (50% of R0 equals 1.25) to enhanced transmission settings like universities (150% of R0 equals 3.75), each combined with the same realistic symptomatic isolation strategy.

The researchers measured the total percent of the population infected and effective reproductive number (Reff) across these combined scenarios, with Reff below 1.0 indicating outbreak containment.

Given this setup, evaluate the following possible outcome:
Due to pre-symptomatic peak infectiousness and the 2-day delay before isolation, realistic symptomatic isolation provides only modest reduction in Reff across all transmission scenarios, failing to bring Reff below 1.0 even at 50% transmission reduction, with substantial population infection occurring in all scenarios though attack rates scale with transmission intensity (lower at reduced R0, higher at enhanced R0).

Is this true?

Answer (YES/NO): NO